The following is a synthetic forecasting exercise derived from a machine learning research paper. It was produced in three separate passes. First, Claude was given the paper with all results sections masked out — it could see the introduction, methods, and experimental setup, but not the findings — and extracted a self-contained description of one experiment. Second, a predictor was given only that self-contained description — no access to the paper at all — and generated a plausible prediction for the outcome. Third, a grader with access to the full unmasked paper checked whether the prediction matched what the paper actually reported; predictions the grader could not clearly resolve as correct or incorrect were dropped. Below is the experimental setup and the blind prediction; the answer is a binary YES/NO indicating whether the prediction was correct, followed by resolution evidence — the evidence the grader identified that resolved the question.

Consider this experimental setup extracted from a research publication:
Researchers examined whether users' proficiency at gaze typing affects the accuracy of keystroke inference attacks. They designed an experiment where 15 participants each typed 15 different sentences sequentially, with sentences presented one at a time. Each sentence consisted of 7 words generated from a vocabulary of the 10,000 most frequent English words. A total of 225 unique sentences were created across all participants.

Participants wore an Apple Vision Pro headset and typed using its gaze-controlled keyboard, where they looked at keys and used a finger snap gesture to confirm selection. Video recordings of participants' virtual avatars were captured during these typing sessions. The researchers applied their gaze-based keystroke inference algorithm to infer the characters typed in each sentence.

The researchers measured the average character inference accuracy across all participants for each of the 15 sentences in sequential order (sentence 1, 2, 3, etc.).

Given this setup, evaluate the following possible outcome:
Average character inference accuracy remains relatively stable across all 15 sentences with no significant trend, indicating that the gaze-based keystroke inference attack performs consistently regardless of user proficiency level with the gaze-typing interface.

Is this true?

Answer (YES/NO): NO